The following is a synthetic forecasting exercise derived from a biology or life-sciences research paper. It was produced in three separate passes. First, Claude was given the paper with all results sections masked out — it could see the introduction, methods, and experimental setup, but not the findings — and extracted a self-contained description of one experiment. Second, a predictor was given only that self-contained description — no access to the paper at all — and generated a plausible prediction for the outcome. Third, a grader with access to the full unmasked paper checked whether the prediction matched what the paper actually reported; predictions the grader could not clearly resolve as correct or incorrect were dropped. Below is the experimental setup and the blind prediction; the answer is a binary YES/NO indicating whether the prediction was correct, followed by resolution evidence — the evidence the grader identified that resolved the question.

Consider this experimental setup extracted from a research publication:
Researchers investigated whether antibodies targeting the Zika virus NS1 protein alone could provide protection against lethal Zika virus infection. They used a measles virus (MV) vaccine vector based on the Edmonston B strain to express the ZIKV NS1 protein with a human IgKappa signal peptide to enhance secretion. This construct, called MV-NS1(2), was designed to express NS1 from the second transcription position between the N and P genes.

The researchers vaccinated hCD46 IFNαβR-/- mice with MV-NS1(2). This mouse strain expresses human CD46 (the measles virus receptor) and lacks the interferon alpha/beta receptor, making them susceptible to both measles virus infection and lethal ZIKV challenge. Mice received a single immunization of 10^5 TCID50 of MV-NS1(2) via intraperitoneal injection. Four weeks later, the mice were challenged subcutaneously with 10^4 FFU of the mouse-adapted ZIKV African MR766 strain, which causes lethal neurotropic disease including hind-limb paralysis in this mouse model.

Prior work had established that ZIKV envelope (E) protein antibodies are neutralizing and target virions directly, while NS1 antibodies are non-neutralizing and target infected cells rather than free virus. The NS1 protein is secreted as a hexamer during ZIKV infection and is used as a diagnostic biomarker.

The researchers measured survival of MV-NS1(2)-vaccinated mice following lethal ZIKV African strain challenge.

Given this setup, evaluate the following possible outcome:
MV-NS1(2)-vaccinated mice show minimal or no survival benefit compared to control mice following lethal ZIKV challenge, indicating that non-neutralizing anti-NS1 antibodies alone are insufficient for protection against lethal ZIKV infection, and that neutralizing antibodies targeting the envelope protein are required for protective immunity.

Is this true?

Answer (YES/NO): YES